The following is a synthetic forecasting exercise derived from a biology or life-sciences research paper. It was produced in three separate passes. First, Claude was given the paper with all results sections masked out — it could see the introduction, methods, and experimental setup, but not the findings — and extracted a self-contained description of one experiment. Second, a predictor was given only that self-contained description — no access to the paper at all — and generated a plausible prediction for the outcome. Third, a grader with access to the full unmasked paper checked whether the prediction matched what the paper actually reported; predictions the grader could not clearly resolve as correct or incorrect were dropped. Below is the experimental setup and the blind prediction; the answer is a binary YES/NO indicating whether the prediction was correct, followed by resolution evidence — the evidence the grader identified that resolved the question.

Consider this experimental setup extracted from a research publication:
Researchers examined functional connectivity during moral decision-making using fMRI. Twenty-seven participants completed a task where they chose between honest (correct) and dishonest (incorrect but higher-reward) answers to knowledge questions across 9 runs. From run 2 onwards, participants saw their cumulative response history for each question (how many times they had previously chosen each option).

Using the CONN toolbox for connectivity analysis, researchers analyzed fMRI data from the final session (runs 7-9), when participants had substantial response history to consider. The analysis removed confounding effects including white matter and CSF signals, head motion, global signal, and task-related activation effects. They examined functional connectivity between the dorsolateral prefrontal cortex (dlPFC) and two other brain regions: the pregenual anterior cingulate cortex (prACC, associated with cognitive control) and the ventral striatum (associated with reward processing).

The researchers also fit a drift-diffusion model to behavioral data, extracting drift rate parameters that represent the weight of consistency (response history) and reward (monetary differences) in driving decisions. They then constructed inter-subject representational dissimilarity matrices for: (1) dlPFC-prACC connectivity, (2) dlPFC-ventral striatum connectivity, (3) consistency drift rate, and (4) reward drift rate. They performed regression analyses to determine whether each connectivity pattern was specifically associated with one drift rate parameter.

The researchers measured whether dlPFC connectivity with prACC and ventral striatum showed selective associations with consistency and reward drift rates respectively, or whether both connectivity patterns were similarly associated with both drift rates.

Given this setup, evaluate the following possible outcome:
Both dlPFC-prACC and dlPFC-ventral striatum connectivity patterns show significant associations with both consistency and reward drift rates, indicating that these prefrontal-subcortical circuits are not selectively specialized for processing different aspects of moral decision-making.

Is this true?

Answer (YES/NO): NO